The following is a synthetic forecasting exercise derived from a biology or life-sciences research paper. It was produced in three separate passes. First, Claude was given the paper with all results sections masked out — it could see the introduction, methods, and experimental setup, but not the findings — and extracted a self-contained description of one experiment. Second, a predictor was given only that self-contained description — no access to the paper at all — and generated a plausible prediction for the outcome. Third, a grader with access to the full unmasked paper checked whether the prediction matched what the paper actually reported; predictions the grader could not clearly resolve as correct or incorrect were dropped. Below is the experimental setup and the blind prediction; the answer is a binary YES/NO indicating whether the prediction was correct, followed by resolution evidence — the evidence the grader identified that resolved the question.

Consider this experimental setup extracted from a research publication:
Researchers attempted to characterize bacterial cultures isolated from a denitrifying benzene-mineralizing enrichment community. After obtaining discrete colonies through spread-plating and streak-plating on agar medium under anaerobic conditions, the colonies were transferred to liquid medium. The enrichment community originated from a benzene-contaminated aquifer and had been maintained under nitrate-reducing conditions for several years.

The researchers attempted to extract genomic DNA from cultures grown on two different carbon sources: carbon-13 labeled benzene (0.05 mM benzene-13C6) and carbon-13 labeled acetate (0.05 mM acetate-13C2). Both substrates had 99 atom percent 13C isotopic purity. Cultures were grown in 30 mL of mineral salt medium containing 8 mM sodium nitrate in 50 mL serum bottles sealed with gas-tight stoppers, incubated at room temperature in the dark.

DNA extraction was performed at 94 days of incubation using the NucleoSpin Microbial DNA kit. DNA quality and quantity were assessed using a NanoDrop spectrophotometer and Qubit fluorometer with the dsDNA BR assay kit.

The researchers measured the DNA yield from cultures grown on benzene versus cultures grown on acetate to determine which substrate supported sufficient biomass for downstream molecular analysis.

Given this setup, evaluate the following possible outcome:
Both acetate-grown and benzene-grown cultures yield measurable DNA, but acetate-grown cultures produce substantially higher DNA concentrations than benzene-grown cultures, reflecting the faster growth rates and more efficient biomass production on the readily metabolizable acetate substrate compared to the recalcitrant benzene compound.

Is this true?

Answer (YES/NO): NO